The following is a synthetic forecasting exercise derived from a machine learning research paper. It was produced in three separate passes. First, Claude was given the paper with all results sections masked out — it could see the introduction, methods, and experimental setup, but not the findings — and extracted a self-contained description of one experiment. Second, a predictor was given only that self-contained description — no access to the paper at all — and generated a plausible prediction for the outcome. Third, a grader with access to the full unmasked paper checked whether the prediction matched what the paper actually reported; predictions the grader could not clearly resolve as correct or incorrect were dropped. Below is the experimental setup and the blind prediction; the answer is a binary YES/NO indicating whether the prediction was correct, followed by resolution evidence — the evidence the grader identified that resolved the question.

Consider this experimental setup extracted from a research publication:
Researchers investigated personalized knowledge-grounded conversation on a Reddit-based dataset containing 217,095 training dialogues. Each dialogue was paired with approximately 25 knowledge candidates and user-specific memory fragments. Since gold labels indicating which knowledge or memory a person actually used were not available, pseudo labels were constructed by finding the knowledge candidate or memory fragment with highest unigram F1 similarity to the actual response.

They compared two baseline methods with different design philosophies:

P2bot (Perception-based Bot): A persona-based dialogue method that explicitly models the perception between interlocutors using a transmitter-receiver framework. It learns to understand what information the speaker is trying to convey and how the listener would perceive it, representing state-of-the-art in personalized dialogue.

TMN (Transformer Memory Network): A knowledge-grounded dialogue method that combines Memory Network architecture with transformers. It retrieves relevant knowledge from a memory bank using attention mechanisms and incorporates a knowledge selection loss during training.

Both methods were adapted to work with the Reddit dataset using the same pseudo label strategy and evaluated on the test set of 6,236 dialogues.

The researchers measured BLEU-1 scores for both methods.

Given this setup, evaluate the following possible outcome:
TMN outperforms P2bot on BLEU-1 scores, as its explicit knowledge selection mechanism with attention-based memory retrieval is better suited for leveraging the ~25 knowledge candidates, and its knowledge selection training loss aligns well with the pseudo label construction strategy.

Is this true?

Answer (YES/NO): NO